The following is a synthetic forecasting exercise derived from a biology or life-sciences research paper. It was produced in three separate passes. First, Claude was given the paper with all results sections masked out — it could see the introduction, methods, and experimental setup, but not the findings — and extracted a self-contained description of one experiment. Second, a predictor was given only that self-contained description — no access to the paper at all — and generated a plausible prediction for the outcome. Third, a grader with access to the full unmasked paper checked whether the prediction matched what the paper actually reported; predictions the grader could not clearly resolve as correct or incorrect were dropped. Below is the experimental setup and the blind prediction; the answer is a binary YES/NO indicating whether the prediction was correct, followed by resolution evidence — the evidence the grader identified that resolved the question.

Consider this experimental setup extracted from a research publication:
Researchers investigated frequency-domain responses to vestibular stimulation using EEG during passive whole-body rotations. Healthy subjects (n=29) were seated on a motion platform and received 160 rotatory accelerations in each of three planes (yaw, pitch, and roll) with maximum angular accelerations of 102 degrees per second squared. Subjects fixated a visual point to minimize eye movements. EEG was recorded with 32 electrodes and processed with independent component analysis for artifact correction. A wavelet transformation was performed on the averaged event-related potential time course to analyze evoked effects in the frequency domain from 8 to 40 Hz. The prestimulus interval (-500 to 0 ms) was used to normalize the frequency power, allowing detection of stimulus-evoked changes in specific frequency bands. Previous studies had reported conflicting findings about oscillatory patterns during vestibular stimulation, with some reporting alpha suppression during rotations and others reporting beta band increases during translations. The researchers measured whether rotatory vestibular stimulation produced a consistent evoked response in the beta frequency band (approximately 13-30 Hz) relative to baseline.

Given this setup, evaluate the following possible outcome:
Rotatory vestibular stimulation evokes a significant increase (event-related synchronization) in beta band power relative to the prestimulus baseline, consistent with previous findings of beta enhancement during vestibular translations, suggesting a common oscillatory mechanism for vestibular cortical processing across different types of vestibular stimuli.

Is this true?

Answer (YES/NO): YES